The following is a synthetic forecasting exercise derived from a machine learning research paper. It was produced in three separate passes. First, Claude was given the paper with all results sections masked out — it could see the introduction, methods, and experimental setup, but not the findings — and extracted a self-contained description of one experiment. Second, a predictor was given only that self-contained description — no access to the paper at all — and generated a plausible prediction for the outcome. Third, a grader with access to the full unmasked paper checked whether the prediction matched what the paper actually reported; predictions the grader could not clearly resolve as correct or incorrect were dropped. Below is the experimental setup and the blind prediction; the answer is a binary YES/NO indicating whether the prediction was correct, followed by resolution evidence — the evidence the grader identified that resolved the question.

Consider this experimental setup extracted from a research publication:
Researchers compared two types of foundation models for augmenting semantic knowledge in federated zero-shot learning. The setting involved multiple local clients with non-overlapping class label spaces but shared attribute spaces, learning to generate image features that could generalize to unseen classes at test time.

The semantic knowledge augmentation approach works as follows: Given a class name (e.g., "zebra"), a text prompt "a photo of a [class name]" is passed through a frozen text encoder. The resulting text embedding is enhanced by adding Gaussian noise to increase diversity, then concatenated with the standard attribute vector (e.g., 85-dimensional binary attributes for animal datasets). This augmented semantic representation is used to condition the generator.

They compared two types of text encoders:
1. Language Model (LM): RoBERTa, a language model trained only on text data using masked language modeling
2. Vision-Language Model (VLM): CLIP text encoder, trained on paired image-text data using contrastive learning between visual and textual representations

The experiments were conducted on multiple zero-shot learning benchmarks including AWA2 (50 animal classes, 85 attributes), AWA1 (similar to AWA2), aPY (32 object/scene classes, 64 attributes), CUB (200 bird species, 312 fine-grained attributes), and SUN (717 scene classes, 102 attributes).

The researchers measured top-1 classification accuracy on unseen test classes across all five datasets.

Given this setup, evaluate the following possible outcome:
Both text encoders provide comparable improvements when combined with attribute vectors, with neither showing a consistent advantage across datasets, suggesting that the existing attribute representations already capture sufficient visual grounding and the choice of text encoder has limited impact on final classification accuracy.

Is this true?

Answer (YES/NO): NO